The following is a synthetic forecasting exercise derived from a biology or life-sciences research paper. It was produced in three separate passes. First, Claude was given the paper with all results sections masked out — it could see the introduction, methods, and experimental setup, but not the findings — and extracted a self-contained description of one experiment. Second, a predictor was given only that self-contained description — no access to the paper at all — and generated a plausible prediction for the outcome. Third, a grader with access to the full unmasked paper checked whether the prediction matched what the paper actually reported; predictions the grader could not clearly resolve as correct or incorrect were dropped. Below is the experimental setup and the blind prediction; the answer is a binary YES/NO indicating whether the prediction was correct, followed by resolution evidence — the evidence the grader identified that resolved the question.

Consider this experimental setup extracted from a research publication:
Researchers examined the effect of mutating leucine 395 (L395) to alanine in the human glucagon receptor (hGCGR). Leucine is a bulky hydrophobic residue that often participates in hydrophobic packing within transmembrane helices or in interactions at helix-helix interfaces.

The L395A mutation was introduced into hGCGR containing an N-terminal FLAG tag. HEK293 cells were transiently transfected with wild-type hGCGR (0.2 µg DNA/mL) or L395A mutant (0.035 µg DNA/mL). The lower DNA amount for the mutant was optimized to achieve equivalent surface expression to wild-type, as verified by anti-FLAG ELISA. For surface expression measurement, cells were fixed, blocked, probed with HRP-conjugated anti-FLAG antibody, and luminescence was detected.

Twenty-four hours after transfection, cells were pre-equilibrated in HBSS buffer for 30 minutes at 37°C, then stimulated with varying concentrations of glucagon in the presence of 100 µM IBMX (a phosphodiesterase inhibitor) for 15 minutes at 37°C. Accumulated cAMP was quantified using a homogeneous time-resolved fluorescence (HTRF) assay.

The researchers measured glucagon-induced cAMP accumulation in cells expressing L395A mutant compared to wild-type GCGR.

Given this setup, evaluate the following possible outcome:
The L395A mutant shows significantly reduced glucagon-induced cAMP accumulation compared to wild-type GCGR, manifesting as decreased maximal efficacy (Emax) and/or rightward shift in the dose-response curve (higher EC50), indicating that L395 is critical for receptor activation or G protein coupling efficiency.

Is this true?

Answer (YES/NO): YES